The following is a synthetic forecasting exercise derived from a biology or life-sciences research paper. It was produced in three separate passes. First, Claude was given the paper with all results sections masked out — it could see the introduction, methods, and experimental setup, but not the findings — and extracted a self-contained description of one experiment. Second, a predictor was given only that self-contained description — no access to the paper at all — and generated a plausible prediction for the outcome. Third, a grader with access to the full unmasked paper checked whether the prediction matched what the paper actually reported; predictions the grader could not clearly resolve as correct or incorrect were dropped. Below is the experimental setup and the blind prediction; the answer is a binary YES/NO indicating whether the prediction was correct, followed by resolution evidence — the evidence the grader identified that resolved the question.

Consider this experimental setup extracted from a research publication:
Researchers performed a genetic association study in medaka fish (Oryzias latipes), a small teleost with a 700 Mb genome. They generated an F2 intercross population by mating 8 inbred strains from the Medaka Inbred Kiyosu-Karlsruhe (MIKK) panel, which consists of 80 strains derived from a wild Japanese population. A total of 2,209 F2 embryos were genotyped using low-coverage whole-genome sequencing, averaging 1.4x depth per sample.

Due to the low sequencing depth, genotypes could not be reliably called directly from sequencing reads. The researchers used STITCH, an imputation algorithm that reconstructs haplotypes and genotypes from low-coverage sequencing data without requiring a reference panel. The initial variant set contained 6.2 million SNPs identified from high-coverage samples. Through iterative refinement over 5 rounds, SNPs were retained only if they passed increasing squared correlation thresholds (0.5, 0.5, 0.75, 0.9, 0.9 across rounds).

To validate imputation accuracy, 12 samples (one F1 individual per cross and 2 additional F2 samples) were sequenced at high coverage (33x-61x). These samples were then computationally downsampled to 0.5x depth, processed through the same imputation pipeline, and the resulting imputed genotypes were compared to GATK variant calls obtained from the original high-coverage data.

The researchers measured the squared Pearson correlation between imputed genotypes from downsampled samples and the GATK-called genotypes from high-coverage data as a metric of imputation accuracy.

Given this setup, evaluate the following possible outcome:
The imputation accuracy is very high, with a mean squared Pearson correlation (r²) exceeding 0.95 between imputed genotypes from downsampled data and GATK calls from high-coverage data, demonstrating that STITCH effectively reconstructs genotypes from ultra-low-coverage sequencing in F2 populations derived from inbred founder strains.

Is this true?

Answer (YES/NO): YES